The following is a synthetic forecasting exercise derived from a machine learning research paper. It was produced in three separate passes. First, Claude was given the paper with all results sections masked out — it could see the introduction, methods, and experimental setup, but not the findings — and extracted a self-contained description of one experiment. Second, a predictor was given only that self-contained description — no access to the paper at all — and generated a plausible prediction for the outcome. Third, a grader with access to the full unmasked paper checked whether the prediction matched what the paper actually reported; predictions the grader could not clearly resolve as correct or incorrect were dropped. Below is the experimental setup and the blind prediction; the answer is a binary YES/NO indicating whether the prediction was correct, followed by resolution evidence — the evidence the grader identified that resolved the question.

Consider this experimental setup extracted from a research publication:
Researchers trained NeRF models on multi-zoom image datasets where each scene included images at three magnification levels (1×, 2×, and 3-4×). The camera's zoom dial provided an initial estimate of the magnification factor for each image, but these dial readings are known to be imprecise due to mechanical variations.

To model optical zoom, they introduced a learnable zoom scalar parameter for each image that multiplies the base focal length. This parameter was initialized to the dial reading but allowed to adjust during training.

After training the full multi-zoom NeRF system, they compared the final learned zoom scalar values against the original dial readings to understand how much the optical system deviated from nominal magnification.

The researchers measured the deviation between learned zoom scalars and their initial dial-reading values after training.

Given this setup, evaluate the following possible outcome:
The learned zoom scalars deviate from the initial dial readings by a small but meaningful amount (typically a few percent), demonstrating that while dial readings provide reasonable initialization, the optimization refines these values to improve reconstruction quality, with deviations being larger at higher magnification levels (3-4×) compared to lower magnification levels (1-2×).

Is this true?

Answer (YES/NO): NO